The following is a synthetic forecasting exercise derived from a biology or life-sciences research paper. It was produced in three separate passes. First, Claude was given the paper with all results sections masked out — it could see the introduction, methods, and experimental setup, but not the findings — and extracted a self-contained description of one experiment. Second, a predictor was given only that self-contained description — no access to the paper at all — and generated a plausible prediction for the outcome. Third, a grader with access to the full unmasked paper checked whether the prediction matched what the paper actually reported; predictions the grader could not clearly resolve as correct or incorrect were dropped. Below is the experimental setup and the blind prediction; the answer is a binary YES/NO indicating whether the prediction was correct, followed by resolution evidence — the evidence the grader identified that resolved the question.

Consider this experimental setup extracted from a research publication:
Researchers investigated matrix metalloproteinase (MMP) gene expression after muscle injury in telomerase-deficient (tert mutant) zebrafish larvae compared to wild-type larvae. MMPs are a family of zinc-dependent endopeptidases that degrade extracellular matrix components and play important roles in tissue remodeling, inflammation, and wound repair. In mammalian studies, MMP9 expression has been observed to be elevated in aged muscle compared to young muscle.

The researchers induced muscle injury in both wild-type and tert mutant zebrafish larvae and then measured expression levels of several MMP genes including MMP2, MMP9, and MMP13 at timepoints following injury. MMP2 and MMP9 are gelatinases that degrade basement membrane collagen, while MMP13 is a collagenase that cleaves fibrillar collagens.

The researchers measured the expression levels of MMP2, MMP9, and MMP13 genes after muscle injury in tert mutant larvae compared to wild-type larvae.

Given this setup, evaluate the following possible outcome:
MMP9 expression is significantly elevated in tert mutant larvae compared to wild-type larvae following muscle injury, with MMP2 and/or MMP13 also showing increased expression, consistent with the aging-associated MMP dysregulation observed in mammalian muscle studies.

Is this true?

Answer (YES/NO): YES